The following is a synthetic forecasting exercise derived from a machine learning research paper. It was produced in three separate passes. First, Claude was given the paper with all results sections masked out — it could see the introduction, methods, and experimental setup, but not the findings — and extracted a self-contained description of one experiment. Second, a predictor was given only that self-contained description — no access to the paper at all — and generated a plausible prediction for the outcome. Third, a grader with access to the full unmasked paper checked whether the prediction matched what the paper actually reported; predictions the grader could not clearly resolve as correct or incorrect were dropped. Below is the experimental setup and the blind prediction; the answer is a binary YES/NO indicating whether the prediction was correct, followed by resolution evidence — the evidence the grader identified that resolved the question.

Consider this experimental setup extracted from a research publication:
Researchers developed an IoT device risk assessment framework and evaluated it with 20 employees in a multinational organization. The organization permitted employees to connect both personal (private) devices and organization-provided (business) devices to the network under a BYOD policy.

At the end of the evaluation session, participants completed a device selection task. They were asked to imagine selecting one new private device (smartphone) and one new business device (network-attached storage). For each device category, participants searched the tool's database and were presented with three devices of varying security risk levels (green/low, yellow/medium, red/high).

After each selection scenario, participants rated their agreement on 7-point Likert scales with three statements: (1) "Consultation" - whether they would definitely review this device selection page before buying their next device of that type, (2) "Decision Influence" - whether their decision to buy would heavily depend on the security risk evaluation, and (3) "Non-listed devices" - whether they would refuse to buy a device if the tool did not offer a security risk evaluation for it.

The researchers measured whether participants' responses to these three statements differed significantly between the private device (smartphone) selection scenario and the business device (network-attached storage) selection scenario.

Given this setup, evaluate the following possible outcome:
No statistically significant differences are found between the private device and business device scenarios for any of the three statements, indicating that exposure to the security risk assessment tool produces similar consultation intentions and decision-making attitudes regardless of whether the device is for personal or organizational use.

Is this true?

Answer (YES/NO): NO